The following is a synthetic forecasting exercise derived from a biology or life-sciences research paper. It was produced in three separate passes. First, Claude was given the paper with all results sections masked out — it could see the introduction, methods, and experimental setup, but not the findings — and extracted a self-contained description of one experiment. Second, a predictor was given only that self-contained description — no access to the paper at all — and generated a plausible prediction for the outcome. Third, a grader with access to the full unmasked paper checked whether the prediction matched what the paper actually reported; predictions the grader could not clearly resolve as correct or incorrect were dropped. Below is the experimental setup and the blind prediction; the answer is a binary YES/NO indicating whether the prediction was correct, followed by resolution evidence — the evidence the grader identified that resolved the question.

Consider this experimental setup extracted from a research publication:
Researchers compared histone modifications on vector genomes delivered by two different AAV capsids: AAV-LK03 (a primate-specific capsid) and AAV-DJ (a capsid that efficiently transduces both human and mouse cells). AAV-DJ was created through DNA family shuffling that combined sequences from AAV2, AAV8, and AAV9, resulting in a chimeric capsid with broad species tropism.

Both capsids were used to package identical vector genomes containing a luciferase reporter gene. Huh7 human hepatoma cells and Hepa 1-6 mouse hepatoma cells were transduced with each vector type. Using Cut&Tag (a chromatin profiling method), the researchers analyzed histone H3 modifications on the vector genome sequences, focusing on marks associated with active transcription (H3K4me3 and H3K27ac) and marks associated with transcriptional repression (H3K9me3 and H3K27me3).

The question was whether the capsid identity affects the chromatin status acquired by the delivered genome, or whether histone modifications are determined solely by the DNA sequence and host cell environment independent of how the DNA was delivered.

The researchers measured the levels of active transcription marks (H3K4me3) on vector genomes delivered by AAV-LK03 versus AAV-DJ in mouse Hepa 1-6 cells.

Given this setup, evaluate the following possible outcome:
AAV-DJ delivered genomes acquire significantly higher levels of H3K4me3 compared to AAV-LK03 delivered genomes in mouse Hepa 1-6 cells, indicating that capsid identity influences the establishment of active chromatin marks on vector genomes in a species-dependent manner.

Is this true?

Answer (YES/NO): YES